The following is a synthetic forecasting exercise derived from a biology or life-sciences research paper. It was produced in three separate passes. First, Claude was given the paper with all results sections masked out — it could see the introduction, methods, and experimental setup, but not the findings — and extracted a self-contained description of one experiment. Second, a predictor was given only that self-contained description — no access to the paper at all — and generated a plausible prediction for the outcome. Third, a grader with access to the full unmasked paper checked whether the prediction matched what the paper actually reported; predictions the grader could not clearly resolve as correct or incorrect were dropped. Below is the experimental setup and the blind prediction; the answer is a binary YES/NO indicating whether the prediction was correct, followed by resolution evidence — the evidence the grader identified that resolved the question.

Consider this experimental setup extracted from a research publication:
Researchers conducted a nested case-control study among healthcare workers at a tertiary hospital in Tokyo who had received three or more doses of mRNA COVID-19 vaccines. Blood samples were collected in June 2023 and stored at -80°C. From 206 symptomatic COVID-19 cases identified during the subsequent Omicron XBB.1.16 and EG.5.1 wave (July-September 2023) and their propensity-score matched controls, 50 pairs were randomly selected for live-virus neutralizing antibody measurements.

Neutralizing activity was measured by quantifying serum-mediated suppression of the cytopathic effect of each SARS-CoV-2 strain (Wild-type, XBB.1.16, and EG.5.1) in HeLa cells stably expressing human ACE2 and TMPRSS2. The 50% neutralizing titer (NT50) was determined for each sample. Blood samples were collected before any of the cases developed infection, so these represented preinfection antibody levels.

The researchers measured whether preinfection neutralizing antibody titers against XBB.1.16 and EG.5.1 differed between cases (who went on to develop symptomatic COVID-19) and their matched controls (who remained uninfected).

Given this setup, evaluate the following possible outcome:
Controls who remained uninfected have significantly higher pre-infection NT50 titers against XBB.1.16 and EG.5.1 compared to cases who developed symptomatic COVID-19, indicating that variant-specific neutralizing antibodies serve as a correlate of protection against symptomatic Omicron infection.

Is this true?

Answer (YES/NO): YES